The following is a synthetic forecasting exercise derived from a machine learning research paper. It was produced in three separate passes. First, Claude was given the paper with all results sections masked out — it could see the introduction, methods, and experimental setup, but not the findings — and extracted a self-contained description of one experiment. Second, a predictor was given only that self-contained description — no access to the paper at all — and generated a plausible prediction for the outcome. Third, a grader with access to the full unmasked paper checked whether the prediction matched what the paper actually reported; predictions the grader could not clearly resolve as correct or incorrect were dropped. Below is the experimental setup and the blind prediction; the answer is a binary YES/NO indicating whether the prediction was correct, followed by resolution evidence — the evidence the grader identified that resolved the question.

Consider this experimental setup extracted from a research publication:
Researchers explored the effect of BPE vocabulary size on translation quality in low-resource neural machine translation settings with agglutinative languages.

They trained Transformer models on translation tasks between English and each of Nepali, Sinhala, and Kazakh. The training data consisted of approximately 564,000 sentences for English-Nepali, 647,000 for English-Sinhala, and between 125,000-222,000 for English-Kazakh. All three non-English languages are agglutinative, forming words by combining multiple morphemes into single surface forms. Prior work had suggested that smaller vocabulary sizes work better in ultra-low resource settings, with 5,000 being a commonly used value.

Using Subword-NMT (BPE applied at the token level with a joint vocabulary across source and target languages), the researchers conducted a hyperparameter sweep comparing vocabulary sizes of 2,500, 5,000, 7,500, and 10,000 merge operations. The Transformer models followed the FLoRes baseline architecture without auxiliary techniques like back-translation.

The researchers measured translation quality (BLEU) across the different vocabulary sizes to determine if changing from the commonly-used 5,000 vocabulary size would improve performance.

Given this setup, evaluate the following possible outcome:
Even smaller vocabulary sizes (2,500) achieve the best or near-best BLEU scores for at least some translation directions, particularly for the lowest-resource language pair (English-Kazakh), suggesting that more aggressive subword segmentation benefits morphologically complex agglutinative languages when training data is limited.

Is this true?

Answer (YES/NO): NO